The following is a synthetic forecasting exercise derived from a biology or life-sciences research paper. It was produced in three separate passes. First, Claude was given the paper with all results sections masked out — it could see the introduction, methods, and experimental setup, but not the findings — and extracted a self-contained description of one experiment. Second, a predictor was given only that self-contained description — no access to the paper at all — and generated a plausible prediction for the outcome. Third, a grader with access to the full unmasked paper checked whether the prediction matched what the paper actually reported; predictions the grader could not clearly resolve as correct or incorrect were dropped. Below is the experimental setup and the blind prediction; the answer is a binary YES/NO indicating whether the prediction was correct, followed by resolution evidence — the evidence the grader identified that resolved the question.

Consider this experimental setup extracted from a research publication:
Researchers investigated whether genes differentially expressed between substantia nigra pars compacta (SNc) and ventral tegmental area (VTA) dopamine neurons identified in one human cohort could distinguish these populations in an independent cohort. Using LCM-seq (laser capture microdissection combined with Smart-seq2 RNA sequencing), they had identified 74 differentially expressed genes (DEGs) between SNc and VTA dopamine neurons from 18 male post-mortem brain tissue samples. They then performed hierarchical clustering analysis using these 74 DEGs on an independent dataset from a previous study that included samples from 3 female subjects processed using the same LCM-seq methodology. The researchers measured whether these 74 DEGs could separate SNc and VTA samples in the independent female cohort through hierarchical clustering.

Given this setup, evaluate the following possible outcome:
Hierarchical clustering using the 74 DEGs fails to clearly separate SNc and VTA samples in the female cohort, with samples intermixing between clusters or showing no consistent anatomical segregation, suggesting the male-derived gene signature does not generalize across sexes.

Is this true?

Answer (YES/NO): NO